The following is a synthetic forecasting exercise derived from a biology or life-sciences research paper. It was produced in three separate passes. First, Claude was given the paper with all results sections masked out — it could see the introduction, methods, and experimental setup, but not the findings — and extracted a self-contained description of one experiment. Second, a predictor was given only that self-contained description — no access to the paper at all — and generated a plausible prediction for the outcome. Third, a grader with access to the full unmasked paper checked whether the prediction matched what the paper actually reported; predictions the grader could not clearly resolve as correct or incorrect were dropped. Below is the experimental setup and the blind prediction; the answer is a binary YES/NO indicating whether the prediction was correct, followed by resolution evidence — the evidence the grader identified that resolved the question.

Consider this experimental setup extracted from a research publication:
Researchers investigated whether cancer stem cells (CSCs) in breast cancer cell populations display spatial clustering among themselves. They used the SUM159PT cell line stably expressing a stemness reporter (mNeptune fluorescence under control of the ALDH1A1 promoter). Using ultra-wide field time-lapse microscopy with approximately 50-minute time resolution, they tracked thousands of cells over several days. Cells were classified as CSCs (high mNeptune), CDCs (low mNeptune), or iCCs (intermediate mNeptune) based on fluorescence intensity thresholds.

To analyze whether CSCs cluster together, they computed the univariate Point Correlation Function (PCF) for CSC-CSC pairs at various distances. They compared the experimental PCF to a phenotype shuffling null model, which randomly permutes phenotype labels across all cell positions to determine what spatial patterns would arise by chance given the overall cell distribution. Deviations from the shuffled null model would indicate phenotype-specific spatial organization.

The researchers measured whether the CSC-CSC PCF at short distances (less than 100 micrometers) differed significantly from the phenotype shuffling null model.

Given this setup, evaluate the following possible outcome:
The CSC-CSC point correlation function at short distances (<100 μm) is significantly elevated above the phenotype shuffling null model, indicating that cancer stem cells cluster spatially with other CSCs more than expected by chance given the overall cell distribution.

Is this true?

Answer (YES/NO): YES